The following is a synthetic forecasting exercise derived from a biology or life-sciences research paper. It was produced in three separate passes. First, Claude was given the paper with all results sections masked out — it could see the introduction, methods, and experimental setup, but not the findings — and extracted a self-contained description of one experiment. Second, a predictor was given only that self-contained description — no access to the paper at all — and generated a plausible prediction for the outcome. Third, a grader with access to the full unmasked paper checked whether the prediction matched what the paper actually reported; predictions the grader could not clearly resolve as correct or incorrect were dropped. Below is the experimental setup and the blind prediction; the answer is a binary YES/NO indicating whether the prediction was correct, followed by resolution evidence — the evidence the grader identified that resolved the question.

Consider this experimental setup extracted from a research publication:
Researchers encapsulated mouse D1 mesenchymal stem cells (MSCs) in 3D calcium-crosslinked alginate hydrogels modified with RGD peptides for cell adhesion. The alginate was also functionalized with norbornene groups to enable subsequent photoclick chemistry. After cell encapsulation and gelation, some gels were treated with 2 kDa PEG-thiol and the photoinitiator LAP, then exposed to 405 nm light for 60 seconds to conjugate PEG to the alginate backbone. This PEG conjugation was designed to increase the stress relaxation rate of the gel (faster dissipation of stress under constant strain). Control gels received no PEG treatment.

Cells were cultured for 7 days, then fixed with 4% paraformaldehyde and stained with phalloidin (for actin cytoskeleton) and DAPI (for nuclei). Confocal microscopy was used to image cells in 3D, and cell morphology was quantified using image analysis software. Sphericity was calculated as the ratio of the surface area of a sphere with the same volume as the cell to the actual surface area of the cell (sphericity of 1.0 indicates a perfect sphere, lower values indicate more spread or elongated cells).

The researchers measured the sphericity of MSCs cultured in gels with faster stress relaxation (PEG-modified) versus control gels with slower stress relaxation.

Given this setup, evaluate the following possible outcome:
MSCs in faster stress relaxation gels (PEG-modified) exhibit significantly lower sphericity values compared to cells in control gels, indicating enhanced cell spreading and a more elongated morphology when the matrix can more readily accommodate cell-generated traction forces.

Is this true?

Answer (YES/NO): YES